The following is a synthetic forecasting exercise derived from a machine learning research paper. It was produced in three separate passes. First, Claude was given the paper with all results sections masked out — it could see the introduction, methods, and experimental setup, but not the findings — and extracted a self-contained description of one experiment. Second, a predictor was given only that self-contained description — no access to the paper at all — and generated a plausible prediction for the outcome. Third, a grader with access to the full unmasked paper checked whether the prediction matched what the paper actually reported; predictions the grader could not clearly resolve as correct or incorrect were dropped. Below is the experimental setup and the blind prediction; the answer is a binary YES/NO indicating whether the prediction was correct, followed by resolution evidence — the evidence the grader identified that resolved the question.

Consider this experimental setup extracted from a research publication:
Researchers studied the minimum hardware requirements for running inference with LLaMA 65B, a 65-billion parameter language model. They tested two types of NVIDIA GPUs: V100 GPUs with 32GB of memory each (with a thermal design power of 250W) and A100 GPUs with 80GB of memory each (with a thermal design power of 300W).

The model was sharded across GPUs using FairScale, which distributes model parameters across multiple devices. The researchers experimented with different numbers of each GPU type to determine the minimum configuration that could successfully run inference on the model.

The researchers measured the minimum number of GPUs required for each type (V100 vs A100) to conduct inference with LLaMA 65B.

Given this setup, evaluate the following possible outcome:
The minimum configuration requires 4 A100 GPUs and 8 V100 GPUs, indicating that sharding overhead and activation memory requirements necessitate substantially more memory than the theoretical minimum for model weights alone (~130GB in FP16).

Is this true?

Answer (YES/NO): YES